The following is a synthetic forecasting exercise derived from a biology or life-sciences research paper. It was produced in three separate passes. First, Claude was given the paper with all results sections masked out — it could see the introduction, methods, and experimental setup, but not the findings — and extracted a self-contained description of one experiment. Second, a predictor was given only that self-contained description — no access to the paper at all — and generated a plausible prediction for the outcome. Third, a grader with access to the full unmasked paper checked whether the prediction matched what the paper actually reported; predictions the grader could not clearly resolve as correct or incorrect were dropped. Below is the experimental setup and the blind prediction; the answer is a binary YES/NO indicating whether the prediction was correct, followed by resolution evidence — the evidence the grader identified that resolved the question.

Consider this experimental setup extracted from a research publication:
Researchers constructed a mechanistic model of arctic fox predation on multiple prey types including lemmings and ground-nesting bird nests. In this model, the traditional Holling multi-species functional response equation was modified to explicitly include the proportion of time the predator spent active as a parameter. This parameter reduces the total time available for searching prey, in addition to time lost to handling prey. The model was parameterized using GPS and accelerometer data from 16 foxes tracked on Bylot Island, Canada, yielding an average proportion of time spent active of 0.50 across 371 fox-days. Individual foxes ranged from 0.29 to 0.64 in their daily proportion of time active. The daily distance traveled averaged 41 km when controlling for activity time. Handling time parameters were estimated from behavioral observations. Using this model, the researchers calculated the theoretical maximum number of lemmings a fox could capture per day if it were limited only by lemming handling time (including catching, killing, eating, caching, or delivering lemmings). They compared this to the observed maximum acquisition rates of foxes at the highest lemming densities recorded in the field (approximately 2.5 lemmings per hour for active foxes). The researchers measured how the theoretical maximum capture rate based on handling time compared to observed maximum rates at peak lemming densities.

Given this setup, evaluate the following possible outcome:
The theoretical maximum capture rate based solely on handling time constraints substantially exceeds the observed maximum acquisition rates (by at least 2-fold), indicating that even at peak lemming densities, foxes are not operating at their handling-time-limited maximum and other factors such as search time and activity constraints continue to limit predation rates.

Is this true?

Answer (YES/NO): YES